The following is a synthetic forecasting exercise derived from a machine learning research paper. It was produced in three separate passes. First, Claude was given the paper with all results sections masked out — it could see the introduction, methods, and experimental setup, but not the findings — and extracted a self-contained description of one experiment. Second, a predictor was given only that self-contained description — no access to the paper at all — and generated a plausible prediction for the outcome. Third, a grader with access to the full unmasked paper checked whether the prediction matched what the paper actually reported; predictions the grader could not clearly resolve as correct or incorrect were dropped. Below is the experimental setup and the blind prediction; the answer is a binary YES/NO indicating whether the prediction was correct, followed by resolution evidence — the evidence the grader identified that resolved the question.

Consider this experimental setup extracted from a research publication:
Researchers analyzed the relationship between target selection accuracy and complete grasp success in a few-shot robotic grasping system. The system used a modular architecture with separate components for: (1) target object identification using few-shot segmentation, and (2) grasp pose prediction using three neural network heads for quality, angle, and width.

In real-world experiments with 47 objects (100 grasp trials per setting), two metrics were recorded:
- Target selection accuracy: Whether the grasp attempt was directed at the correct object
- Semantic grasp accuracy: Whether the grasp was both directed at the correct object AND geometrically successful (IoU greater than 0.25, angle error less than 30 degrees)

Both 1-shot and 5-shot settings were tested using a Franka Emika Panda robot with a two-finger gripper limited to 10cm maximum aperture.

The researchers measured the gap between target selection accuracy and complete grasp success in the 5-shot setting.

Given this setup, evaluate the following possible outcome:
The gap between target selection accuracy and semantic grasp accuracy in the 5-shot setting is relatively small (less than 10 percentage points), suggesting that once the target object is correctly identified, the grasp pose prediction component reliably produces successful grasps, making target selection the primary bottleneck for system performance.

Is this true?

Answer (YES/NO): NO